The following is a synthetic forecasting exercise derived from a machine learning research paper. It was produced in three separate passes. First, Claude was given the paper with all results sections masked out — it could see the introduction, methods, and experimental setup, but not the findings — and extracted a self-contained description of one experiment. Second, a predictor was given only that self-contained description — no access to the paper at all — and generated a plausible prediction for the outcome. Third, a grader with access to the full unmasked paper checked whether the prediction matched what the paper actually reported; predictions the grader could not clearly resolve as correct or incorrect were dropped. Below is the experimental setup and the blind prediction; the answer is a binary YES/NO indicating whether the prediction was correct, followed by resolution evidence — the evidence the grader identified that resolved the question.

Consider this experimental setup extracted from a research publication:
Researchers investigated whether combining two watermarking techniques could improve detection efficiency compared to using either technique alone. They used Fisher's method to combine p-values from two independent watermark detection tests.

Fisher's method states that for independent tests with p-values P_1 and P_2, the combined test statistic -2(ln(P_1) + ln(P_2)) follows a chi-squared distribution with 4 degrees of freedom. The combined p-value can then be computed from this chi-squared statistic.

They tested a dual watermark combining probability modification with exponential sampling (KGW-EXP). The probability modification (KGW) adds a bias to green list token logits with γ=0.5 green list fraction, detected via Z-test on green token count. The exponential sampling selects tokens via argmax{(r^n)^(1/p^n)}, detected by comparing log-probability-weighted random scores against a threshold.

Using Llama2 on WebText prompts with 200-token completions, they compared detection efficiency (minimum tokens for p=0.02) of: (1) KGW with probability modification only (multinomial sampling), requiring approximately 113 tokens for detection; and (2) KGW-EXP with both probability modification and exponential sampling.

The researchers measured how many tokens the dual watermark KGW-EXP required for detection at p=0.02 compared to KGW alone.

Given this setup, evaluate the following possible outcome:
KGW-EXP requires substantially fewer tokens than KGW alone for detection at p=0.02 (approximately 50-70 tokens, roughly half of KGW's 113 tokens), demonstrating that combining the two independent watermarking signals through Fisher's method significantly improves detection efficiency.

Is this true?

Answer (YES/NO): NO